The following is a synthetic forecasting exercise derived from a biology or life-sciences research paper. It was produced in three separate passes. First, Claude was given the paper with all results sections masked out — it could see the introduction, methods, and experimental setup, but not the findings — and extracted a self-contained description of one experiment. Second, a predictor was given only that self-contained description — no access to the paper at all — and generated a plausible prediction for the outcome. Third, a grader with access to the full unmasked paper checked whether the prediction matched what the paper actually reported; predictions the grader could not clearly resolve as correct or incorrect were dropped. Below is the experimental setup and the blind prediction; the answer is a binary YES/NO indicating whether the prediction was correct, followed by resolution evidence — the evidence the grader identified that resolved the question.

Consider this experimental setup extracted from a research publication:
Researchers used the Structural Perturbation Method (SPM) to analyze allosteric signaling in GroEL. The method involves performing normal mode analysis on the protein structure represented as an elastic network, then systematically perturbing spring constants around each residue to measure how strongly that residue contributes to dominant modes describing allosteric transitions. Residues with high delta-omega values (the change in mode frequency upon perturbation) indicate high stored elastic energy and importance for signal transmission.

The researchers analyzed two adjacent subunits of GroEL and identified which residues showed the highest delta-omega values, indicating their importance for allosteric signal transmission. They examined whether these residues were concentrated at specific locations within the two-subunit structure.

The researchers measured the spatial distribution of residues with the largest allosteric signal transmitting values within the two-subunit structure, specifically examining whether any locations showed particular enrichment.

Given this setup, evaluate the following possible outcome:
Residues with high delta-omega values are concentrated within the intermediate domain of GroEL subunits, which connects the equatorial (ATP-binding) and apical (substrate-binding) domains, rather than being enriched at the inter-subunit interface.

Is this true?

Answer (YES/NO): NO